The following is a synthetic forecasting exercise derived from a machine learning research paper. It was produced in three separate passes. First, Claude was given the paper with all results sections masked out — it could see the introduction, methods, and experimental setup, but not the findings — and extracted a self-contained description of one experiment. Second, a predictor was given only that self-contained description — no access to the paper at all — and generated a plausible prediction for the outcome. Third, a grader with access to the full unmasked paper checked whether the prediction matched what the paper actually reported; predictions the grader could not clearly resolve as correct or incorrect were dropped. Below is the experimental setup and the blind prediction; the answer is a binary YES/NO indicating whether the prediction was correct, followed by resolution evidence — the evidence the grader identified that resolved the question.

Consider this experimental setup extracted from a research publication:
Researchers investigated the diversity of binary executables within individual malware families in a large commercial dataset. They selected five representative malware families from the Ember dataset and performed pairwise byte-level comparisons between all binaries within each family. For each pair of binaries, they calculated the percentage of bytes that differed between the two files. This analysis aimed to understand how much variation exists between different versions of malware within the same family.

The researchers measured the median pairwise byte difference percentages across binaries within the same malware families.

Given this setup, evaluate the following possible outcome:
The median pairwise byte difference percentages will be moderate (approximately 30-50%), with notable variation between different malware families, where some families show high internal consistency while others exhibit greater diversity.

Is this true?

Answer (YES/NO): NO